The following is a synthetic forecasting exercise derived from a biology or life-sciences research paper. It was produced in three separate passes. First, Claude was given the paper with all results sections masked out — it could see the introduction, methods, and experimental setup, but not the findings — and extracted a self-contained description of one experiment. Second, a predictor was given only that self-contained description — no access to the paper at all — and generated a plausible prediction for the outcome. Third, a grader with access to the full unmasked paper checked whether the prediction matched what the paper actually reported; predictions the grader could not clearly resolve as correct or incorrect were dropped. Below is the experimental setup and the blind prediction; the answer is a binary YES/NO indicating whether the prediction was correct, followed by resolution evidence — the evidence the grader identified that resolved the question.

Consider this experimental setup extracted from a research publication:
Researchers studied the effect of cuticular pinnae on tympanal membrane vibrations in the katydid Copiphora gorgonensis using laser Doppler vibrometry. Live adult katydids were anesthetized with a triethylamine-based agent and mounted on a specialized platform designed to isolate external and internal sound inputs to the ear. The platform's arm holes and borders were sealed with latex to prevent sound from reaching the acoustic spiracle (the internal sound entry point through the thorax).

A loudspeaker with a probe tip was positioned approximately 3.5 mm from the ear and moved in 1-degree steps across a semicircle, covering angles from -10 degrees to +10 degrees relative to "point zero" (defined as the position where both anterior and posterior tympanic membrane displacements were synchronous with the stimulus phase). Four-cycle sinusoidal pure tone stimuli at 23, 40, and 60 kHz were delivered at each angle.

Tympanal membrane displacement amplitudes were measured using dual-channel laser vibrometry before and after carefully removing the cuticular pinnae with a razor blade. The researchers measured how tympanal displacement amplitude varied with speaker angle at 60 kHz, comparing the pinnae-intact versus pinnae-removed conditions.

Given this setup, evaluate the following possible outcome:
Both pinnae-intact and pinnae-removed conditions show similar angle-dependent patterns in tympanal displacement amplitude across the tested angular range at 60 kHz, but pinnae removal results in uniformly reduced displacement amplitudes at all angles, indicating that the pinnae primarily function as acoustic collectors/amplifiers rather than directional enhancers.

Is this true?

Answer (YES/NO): NO